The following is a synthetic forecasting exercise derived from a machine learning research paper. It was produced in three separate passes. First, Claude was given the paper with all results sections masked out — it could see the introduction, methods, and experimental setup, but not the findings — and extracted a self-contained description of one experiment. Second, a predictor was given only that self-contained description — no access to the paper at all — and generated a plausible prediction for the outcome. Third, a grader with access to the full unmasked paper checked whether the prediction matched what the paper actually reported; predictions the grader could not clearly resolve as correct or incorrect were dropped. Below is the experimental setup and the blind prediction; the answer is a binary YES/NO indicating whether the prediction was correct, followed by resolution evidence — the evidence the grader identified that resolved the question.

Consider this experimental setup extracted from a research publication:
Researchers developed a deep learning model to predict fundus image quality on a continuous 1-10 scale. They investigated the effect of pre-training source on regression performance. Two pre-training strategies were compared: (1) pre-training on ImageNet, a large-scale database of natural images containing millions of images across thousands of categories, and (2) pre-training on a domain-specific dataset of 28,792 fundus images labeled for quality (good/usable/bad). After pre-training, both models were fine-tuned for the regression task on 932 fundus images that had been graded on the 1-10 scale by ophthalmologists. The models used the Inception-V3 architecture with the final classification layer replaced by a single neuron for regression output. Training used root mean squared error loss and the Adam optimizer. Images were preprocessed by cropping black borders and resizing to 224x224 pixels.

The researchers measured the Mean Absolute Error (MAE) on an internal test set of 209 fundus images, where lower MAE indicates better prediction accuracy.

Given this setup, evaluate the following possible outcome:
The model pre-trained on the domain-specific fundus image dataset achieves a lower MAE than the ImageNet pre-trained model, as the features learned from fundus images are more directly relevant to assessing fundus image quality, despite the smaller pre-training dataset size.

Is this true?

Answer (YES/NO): YES